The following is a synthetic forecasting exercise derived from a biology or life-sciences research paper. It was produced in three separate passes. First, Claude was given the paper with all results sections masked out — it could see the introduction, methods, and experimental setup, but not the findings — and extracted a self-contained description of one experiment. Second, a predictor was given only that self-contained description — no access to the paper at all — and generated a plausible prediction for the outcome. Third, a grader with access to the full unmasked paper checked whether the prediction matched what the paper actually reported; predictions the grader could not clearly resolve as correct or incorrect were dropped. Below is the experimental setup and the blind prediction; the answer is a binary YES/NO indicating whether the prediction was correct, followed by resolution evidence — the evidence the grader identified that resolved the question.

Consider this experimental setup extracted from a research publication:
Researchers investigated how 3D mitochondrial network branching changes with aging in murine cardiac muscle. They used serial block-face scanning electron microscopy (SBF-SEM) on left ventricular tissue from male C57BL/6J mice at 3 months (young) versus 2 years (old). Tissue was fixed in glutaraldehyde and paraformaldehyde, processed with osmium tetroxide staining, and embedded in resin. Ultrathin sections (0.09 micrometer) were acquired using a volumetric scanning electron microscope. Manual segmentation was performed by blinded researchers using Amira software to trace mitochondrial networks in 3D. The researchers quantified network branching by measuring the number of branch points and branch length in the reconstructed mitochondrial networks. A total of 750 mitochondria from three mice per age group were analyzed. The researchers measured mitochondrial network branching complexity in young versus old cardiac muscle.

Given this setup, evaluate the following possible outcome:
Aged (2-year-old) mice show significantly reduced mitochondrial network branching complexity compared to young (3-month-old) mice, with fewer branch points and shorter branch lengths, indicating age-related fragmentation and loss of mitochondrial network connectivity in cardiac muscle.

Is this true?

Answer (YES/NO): NO